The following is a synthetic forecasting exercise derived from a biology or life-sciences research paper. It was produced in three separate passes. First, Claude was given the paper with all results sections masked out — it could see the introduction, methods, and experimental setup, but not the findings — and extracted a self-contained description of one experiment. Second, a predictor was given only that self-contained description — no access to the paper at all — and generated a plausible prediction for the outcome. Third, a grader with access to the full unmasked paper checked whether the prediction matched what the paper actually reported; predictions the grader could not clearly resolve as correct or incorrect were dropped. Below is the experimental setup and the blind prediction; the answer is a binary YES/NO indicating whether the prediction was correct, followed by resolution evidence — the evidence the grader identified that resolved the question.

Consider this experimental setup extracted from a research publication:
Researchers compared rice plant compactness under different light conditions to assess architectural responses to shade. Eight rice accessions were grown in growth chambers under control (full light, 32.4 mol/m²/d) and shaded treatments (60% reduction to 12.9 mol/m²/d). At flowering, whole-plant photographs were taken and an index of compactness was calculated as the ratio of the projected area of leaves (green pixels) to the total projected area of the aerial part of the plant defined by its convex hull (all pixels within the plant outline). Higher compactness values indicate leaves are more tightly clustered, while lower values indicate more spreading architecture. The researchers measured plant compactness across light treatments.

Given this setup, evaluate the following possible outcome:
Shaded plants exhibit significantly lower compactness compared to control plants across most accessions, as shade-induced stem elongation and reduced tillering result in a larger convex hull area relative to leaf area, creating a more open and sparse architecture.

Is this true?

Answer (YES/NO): YES